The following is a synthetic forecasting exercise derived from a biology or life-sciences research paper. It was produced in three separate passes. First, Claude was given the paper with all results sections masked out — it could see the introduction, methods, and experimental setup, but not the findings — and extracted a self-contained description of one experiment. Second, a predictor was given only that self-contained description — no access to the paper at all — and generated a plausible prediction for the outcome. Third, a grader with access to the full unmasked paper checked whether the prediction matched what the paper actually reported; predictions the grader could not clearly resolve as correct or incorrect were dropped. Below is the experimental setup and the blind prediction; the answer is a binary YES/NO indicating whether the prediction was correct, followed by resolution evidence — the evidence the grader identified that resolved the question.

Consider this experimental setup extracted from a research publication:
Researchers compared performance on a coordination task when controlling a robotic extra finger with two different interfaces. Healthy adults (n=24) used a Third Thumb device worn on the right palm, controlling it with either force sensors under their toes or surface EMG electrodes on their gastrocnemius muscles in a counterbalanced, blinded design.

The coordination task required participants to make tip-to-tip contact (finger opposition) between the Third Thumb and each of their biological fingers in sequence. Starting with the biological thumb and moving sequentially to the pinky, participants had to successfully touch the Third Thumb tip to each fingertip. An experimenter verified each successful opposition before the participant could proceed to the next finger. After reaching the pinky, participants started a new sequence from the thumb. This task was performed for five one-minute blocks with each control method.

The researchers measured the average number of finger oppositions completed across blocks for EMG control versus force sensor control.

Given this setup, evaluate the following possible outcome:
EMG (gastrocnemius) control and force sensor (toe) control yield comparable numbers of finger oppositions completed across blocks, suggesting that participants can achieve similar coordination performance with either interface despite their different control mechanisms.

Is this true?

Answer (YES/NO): NO